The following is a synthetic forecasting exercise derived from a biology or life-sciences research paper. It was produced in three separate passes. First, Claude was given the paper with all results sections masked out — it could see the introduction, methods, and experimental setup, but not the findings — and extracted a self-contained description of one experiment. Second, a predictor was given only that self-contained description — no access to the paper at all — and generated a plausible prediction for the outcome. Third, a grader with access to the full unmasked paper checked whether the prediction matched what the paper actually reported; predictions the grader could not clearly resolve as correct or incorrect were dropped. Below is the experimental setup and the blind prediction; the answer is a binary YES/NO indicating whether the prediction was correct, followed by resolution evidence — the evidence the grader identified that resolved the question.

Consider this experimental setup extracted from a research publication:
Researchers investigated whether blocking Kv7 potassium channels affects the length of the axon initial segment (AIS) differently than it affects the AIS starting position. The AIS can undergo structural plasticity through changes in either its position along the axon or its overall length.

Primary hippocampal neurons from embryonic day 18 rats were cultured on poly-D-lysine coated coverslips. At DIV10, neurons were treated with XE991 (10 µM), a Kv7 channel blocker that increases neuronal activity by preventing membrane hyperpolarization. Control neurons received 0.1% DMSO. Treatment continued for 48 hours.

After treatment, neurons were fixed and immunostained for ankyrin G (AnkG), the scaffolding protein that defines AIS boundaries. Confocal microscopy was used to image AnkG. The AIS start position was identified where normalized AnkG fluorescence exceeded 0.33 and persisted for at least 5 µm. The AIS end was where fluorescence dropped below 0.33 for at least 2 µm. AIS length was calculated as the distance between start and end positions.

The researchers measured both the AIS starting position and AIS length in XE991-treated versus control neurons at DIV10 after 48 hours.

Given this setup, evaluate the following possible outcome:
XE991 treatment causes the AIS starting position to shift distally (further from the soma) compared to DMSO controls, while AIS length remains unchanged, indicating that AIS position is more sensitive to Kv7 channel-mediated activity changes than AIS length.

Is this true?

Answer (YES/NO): YES